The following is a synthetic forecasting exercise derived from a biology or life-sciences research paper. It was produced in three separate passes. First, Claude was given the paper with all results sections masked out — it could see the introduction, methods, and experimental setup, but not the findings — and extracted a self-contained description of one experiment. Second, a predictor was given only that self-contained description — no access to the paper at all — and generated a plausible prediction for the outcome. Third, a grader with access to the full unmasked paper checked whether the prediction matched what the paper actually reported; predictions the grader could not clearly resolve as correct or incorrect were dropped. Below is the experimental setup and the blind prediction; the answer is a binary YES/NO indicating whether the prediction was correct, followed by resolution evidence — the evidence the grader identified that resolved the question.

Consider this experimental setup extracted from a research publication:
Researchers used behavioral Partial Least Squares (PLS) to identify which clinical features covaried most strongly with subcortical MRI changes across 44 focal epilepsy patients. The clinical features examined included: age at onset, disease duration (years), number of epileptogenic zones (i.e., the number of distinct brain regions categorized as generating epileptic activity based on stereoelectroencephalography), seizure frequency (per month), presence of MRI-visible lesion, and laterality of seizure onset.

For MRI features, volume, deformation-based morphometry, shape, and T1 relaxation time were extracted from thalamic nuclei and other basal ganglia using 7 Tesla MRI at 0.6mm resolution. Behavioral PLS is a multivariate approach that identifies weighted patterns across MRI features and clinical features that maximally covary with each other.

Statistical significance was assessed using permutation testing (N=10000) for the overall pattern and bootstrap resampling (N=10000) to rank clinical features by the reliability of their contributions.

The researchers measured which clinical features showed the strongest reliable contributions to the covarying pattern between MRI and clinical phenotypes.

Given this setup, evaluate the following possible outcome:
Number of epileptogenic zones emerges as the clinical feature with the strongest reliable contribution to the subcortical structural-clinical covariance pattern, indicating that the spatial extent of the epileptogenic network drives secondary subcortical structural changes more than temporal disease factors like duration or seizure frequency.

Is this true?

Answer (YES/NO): YES